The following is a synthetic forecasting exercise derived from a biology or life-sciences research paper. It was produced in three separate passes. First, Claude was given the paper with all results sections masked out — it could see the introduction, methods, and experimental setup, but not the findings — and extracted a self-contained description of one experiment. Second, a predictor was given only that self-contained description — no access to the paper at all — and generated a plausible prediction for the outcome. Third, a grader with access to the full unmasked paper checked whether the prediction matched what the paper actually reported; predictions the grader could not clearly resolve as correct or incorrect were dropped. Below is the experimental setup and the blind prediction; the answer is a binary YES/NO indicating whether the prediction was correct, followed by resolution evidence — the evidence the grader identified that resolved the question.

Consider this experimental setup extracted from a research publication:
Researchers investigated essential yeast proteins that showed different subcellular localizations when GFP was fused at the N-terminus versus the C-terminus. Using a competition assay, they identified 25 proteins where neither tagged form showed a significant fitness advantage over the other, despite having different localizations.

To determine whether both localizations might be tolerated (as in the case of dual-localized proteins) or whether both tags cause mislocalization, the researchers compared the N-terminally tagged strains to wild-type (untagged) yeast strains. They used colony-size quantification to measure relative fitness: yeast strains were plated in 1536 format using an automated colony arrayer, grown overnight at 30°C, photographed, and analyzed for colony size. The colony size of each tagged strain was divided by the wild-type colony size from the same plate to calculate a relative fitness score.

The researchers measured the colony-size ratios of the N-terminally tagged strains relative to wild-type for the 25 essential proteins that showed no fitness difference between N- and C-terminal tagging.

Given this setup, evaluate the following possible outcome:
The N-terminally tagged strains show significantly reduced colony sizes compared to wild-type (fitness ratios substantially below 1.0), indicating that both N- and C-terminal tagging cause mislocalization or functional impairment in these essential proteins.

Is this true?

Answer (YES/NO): NO